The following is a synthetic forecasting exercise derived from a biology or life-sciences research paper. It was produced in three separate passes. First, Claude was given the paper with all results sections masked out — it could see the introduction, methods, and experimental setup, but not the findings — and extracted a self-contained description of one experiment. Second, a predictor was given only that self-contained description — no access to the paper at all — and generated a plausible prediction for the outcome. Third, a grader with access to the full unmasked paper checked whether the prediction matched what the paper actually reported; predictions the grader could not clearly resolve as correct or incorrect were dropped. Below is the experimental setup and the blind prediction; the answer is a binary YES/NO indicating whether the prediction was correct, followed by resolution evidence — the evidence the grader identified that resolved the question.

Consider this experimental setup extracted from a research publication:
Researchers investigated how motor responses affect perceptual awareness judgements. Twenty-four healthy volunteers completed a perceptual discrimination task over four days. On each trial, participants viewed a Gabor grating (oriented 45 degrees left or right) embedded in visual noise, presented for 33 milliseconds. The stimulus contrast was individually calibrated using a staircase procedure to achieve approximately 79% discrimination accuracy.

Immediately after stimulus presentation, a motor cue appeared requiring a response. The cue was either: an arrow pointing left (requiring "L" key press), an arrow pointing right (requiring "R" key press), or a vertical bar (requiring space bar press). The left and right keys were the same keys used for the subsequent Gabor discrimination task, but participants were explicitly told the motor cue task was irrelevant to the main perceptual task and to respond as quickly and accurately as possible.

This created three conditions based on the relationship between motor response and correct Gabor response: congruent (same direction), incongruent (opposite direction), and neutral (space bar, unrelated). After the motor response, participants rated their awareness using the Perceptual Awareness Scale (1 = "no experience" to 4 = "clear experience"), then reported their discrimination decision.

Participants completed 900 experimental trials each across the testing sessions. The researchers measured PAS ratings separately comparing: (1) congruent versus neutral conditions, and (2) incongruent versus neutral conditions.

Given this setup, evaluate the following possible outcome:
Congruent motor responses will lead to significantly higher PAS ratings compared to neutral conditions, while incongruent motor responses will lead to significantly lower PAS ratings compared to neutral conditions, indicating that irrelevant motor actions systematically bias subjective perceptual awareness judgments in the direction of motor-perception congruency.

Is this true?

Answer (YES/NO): NO